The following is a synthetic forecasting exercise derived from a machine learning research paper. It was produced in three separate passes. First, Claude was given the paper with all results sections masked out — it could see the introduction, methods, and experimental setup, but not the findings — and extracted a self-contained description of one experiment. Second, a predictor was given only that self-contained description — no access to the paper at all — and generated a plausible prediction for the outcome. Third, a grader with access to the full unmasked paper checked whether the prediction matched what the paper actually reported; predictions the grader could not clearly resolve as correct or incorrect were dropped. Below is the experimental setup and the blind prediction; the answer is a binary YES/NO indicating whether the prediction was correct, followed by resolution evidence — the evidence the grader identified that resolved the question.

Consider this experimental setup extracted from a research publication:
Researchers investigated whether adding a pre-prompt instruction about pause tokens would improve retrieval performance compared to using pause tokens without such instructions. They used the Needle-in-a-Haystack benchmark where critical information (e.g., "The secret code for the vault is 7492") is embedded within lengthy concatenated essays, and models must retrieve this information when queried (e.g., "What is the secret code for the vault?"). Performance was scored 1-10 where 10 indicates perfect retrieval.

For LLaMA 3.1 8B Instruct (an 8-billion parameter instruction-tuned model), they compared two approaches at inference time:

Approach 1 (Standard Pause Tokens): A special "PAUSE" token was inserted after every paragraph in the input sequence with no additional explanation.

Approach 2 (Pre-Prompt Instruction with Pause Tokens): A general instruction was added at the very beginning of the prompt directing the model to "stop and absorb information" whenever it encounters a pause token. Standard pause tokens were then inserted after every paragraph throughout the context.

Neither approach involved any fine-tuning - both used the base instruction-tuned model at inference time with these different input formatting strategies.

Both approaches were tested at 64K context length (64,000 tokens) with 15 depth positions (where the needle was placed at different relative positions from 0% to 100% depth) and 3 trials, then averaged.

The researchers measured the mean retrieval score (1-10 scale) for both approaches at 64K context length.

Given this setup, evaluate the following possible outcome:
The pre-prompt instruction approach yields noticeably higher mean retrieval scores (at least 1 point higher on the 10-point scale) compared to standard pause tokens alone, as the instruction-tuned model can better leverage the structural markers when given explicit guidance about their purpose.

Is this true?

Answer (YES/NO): NO